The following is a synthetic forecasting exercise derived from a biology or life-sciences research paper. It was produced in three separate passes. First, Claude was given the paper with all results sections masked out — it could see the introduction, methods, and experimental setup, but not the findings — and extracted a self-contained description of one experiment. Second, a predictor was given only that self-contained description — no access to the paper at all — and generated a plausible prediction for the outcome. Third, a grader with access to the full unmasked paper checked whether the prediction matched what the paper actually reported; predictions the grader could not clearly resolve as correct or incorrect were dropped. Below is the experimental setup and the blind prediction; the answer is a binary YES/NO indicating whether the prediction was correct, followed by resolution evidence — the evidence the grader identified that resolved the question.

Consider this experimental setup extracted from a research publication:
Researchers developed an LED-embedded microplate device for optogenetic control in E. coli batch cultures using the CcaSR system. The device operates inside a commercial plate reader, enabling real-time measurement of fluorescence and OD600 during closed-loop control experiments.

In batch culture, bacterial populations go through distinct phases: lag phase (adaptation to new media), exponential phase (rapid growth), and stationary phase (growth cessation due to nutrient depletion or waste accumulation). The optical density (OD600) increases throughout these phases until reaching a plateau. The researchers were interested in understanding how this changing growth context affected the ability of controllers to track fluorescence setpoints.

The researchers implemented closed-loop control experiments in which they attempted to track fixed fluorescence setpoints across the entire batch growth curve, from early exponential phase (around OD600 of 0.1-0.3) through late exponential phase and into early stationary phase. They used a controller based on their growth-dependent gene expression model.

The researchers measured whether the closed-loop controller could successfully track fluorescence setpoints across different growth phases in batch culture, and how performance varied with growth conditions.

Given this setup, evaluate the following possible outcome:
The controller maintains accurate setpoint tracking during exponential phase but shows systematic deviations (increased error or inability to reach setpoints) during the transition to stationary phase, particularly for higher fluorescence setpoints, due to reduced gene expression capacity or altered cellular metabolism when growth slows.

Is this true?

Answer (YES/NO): YES